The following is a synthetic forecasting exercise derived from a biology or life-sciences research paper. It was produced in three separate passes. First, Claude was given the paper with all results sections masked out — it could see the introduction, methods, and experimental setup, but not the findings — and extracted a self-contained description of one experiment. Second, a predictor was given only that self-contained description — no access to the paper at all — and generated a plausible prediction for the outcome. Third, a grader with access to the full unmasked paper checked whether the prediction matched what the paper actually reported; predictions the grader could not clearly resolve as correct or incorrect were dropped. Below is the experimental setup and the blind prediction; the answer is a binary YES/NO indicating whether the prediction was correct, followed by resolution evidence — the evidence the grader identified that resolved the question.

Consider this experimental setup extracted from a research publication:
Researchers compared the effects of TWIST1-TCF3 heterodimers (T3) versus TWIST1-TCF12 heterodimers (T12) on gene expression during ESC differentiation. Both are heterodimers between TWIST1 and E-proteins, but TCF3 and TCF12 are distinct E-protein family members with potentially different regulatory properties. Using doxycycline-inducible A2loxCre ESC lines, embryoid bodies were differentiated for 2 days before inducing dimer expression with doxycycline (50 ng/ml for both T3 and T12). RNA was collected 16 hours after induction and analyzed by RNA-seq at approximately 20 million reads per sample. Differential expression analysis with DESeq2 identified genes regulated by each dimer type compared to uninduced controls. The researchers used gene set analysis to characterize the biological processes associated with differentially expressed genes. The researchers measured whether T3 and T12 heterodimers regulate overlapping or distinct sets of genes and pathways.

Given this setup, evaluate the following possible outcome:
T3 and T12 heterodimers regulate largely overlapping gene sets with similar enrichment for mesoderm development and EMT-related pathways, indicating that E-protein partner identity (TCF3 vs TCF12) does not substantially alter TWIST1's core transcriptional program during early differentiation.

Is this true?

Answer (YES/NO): NO